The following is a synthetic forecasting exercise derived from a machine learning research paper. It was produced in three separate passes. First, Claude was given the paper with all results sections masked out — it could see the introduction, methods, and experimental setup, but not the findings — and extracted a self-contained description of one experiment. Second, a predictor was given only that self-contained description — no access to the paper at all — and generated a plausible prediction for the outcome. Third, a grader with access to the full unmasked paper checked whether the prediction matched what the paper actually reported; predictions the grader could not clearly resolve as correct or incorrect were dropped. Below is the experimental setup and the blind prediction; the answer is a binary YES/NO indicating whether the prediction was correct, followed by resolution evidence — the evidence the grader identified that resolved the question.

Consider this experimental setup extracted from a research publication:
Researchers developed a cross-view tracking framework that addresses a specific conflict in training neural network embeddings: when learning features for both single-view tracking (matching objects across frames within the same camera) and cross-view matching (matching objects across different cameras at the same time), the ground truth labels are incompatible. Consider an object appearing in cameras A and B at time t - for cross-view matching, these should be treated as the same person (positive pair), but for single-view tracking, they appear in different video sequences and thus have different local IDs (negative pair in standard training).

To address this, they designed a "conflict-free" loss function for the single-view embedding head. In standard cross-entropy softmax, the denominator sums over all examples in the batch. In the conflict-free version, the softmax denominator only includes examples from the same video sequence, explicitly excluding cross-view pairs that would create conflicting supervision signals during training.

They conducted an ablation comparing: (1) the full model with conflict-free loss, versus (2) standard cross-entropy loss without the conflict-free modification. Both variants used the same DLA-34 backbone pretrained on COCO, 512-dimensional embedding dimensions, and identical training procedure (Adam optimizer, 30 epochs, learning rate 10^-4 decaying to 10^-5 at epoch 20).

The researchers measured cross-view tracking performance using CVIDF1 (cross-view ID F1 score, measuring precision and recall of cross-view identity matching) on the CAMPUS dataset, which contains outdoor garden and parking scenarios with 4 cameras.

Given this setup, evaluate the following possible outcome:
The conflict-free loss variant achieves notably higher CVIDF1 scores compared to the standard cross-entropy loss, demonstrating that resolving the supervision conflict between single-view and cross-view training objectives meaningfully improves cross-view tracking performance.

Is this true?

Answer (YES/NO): YES